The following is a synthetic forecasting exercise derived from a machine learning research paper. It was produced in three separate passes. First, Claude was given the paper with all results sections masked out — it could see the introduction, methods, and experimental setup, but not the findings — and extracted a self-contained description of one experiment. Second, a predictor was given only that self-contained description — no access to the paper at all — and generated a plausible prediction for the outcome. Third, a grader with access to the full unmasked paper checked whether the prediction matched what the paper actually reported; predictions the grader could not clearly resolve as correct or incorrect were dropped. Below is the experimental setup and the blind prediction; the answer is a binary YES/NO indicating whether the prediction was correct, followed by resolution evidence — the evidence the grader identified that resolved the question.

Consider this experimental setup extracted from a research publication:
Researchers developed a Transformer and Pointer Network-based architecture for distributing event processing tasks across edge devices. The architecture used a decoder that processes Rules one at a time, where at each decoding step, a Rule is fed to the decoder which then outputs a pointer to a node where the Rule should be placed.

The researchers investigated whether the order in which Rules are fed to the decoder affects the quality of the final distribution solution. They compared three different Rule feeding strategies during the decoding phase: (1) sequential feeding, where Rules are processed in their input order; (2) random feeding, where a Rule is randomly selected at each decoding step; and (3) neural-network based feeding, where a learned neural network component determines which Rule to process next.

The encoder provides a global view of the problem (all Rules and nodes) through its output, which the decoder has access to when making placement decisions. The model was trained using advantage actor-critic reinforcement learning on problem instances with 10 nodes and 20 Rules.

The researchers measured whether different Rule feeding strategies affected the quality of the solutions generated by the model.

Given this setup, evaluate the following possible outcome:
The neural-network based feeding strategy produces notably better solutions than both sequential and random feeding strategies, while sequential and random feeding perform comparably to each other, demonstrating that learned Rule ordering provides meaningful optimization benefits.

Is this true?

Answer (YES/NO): NO